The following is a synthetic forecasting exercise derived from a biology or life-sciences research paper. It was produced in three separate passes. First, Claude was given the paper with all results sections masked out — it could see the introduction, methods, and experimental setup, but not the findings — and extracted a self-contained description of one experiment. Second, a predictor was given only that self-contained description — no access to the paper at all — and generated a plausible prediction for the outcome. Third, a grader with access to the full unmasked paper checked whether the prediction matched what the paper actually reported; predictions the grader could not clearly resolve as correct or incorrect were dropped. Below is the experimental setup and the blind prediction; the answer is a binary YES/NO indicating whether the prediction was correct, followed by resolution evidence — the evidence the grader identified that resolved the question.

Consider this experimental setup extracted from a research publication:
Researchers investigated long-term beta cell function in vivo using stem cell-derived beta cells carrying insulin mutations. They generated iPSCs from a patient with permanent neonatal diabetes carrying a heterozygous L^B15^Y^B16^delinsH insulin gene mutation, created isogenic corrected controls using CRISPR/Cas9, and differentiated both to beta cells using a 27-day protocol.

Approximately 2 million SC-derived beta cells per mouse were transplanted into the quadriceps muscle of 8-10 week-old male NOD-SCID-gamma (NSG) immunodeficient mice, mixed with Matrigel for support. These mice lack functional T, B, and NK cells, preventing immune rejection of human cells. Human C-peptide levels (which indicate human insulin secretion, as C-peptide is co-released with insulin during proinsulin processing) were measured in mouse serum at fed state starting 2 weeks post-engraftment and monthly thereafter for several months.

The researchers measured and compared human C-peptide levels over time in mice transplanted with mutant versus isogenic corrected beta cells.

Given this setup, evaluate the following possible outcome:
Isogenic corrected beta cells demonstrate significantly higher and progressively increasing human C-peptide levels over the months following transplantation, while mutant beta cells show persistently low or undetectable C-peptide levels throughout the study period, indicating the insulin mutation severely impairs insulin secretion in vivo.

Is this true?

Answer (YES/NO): NO